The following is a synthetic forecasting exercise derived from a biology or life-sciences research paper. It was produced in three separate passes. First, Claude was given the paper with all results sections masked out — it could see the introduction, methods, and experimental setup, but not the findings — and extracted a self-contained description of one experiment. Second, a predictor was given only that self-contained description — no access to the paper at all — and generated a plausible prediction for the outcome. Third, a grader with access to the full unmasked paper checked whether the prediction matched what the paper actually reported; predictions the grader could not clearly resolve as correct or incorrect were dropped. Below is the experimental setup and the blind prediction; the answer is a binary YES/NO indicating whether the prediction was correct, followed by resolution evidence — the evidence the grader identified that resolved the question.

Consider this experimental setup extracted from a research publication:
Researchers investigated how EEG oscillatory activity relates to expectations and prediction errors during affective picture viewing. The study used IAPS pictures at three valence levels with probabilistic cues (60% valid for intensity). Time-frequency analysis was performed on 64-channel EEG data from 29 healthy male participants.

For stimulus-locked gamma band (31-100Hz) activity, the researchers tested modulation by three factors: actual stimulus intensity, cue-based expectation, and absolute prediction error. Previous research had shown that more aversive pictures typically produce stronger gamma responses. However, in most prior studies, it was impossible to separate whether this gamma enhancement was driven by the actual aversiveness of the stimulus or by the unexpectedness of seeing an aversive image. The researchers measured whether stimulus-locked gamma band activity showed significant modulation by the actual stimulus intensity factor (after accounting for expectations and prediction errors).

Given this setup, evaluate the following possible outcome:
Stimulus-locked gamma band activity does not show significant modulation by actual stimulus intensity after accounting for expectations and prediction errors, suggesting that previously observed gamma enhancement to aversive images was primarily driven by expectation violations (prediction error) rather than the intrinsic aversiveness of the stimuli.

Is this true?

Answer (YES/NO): YES